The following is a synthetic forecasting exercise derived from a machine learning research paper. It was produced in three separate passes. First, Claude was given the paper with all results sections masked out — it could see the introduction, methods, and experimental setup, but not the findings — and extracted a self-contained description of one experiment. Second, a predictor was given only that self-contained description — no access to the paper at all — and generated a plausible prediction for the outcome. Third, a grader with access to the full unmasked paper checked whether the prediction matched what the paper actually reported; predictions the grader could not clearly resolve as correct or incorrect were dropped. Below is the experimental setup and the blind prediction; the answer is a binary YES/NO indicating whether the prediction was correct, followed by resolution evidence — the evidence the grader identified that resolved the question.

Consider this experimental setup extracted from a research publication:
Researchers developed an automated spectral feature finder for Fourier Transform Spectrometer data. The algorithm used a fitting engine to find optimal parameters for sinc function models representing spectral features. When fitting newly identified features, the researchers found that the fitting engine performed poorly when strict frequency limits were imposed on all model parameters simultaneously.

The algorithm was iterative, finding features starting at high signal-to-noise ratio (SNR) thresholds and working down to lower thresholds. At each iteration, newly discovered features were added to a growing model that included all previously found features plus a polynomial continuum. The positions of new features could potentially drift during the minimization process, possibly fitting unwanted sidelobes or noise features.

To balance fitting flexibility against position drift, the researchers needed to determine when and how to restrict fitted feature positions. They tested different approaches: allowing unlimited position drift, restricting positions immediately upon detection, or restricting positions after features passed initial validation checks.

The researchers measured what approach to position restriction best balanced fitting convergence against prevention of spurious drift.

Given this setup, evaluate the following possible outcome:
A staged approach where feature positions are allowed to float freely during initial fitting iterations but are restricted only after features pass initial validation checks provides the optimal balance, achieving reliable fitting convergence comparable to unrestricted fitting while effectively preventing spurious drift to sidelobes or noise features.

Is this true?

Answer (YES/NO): YES